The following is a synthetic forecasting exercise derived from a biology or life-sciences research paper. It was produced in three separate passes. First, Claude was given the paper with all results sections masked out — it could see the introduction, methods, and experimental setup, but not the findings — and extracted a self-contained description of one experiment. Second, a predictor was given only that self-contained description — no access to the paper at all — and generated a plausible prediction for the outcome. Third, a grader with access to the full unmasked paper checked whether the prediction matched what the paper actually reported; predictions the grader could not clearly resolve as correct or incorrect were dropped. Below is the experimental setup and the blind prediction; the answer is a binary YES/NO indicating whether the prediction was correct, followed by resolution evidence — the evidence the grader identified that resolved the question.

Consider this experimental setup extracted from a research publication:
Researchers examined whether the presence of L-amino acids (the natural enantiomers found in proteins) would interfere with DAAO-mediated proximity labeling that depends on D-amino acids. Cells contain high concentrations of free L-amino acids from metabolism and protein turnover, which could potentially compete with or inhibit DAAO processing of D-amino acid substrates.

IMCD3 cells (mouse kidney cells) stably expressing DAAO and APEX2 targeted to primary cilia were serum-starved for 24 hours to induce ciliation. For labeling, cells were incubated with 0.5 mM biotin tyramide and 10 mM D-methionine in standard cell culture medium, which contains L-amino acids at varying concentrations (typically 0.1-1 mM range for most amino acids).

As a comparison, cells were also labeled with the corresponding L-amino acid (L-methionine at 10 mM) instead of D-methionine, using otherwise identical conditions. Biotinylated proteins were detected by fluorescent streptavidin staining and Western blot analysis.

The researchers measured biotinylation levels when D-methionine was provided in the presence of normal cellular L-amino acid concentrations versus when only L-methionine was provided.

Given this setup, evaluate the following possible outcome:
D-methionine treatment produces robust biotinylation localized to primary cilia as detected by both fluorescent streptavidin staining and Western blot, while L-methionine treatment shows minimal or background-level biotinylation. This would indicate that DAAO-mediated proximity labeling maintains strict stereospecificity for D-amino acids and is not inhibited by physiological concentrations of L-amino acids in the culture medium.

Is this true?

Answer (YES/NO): YES